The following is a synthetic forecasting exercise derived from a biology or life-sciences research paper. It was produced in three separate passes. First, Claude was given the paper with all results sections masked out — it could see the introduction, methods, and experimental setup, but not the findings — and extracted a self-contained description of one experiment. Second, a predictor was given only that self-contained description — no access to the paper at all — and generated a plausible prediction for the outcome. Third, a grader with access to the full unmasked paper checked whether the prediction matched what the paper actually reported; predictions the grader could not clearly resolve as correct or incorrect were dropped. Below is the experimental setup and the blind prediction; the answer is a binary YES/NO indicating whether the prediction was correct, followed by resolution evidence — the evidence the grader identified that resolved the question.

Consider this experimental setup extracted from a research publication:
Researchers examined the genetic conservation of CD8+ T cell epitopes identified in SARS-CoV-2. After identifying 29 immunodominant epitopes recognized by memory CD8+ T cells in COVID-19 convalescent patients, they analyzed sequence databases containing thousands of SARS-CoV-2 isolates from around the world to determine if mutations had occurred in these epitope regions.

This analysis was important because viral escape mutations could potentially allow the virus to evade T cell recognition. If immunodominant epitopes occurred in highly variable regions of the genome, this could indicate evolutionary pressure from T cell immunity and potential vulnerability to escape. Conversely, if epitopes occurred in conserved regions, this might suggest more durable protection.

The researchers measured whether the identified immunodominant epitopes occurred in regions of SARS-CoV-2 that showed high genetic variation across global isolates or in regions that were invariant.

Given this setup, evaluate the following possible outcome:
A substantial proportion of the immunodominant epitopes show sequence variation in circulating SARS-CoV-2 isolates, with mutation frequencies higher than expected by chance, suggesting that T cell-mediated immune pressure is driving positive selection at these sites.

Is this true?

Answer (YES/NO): NO